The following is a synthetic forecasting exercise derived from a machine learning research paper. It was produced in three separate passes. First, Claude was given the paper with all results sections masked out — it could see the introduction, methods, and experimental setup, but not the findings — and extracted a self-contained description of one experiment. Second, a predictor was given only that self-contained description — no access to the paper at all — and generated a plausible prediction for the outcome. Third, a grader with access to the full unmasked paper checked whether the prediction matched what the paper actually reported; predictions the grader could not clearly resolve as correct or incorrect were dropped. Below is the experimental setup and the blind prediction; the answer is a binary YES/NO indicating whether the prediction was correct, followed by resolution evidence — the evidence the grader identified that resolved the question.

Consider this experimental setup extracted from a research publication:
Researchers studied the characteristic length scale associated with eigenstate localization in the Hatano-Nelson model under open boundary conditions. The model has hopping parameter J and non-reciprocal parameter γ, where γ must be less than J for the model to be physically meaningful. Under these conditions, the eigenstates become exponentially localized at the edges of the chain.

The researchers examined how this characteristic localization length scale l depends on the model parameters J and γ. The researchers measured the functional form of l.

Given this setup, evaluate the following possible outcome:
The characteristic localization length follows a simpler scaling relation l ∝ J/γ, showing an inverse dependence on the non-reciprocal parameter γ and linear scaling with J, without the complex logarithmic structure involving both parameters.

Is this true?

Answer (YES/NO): NO